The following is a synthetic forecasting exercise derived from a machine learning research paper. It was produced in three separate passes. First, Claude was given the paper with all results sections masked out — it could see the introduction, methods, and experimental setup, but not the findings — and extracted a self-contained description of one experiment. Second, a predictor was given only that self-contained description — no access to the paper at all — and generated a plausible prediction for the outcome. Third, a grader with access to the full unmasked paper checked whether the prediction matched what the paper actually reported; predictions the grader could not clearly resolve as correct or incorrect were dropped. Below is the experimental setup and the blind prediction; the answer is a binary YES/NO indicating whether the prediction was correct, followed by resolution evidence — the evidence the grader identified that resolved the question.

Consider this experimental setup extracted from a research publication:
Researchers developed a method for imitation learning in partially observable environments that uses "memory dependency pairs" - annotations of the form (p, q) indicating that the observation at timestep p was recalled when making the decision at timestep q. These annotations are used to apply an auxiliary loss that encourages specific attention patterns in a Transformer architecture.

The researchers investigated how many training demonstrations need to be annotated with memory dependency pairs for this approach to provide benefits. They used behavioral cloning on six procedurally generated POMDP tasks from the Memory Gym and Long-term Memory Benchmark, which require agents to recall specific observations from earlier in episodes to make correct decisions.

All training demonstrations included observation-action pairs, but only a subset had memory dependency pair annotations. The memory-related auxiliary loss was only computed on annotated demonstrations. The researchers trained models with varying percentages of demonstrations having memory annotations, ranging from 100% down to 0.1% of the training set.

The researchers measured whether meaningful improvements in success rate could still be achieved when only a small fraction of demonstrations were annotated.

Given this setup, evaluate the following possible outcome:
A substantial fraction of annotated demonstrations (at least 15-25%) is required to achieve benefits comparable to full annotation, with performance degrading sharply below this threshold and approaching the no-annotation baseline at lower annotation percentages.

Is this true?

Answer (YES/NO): NO